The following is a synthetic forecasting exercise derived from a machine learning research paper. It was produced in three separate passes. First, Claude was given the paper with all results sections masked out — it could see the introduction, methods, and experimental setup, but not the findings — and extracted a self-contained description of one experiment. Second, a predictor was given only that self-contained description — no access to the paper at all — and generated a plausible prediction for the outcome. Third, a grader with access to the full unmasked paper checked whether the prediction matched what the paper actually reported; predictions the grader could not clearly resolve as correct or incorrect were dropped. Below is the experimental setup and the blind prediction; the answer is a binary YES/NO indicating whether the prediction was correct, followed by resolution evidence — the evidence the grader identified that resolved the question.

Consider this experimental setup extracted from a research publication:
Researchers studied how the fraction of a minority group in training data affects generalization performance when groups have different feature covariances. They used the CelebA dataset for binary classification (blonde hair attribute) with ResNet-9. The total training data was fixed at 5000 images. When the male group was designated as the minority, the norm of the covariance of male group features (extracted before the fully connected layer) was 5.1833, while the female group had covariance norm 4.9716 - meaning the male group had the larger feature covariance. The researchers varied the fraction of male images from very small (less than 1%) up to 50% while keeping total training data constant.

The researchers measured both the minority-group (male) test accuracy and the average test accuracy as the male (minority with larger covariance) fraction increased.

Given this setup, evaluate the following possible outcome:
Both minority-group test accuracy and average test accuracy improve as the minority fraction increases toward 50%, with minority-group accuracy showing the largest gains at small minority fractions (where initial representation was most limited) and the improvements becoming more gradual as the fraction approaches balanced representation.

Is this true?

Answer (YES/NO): NO